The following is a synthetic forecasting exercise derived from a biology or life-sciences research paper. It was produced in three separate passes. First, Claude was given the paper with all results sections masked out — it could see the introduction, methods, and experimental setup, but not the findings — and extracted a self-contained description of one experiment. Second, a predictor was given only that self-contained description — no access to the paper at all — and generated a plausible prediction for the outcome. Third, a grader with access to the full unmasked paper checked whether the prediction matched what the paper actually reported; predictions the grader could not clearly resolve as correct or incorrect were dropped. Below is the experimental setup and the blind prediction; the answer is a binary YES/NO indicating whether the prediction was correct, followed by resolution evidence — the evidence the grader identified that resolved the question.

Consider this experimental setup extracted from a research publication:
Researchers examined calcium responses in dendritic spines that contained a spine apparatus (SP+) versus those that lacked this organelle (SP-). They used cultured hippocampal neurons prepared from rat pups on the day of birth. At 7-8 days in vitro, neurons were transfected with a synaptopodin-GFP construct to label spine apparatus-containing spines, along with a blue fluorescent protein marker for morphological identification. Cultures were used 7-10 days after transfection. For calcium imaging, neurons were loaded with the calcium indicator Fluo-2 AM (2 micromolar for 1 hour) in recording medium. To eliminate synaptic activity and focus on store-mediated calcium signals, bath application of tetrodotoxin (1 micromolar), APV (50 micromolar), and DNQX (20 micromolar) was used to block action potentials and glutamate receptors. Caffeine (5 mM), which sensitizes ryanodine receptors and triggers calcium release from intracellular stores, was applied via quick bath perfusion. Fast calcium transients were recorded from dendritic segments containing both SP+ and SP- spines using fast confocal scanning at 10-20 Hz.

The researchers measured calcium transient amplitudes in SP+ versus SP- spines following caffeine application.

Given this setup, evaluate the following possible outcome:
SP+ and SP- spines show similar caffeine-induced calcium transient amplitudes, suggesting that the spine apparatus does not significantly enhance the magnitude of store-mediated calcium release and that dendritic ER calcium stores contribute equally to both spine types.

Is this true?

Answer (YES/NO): NO